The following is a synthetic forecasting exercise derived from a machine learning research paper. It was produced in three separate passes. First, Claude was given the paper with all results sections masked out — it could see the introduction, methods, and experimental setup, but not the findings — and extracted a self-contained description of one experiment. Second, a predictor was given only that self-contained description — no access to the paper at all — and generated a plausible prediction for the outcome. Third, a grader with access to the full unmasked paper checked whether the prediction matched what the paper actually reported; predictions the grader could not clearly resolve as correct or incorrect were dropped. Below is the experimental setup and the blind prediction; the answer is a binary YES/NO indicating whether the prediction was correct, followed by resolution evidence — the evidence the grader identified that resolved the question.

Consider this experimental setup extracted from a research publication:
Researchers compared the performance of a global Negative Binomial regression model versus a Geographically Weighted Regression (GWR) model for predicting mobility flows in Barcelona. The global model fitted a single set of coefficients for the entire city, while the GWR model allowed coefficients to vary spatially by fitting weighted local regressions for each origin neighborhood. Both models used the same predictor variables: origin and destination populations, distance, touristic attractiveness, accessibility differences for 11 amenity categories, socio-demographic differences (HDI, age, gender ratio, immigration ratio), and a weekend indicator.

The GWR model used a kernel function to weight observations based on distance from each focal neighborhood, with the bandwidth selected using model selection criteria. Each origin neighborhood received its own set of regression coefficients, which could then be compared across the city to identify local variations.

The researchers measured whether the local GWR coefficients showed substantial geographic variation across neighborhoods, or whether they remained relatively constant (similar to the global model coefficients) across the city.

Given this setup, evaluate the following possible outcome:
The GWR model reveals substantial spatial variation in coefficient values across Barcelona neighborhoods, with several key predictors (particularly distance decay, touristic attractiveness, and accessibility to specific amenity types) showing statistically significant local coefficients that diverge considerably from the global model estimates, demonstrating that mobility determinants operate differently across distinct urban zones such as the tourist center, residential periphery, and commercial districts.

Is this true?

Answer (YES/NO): YES